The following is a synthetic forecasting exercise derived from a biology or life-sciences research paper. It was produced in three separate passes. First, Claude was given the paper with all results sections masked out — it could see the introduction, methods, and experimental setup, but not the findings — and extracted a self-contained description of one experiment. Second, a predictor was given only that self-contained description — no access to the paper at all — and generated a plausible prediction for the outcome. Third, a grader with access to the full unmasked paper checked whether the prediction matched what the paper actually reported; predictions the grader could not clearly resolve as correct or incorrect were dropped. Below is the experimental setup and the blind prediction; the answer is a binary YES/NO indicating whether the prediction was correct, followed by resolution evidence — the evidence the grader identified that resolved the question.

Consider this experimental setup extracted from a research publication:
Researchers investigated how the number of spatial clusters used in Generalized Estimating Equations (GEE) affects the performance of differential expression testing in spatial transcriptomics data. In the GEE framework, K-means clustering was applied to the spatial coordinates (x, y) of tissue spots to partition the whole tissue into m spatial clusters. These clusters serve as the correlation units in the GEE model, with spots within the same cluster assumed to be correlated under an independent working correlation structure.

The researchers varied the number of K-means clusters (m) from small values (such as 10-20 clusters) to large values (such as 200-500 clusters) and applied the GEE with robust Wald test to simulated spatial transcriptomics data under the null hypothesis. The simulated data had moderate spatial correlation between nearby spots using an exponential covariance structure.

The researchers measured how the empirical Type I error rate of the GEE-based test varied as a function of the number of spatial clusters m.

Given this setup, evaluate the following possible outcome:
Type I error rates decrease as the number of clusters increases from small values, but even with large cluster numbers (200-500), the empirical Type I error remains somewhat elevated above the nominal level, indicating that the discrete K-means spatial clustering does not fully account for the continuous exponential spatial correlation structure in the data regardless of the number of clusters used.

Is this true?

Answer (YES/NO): NO